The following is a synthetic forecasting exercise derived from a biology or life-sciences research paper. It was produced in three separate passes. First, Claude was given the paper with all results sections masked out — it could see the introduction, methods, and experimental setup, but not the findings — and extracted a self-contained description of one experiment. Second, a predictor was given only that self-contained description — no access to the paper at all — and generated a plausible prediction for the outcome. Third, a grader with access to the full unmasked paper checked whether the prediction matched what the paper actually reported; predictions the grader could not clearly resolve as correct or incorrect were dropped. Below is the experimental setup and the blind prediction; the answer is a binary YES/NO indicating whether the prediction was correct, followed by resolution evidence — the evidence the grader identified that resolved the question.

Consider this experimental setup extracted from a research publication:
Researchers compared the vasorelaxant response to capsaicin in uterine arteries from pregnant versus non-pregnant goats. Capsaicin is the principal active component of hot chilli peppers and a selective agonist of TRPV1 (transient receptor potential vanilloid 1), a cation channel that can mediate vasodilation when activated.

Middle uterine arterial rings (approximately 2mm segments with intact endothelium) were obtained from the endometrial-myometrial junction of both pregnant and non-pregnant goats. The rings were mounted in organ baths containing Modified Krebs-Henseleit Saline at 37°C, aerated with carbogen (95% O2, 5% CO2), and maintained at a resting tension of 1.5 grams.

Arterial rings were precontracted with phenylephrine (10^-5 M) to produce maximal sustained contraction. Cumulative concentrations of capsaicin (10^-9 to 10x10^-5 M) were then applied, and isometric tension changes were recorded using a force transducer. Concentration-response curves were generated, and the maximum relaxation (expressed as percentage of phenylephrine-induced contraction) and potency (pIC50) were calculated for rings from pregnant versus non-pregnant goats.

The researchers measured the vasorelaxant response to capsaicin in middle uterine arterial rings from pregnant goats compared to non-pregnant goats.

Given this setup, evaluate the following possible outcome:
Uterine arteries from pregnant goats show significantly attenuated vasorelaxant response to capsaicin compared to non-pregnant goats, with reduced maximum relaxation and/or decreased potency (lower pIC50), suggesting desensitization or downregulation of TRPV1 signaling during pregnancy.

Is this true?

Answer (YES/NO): NO